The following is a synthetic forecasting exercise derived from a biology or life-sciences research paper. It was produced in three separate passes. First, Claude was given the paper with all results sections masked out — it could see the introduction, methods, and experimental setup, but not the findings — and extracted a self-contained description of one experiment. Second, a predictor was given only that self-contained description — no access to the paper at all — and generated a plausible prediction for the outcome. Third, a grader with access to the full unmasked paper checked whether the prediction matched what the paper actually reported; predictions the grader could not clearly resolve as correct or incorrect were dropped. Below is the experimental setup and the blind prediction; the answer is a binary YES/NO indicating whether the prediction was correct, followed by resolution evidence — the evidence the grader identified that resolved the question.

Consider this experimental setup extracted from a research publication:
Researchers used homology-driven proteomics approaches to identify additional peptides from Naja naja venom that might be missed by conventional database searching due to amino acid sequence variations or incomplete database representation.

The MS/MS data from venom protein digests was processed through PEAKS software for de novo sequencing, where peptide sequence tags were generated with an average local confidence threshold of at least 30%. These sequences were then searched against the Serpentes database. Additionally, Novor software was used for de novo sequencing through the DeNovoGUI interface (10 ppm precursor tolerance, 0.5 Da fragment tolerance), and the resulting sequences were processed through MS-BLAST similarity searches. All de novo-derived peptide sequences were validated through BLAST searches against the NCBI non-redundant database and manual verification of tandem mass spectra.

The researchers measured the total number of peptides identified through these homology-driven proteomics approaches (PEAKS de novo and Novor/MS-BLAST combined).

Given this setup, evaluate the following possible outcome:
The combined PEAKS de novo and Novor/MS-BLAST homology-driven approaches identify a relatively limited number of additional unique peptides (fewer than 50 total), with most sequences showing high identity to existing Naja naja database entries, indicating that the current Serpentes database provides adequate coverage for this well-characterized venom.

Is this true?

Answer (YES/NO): NO